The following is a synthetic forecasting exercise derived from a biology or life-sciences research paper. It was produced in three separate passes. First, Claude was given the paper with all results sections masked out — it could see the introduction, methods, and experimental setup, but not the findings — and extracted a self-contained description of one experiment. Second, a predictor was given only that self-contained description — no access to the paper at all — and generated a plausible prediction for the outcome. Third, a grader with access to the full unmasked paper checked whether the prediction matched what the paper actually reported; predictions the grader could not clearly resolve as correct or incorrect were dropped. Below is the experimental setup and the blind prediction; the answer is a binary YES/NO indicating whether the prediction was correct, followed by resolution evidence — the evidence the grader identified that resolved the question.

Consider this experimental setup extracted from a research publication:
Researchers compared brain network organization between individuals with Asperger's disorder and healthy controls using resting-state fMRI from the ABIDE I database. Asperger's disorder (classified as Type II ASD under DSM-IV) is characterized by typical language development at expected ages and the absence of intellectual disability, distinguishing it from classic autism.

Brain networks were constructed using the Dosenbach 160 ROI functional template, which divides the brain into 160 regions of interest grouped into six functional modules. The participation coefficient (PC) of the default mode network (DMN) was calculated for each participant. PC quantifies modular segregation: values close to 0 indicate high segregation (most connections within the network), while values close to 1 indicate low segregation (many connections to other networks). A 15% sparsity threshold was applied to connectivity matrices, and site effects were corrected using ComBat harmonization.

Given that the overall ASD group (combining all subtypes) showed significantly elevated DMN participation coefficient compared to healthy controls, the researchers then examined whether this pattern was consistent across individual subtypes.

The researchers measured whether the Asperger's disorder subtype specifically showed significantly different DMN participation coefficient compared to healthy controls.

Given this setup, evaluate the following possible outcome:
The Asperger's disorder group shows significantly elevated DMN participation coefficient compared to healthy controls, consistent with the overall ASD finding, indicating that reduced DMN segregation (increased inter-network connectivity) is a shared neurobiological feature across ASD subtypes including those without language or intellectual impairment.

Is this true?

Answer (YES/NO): NO